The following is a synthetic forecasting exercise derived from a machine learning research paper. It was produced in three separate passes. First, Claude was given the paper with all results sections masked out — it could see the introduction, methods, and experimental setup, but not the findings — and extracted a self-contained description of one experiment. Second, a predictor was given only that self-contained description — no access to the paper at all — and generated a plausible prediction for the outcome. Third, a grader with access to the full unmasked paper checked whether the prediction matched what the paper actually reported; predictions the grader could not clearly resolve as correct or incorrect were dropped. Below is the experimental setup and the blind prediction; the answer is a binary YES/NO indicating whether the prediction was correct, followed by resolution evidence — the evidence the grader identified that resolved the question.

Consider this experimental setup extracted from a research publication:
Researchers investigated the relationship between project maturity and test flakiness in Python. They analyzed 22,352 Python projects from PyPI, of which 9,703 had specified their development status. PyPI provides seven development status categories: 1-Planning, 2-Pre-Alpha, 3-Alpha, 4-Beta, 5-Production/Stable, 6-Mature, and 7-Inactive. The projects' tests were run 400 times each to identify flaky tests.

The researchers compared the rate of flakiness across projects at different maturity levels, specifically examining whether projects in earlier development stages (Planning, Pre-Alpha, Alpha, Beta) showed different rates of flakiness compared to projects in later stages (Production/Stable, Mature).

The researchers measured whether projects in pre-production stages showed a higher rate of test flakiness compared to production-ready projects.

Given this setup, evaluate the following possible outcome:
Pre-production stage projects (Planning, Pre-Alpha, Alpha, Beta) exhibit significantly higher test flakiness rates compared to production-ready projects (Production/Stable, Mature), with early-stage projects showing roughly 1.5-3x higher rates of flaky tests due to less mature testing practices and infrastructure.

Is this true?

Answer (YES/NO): NO